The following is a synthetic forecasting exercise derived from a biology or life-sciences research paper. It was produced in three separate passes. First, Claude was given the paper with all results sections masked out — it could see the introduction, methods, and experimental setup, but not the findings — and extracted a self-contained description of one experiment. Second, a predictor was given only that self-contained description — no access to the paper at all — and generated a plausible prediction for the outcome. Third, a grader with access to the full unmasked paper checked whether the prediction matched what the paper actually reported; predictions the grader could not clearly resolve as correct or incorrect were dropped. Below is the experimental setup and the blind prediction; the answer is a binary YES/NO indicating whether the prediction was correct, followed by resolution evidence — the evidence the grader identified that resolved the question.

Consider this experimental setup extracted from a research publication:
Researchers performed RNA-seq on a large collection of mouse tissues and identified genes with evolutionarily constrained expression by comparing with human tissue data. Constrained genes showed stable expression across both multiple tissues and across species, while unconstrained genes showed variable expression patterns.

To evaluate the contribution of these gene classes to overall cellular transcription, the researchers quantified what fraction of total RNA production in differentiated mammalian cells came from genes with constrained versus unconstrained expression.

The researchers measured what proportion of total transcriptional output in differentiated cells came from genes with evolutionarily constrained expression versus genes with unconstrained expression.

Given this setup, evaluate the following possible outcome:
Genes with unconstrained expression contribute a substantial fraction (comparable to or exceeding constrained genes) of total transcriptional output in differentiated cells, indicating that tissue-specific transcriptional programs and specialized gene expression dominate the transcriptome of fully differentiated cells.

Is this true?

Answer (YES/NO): YES